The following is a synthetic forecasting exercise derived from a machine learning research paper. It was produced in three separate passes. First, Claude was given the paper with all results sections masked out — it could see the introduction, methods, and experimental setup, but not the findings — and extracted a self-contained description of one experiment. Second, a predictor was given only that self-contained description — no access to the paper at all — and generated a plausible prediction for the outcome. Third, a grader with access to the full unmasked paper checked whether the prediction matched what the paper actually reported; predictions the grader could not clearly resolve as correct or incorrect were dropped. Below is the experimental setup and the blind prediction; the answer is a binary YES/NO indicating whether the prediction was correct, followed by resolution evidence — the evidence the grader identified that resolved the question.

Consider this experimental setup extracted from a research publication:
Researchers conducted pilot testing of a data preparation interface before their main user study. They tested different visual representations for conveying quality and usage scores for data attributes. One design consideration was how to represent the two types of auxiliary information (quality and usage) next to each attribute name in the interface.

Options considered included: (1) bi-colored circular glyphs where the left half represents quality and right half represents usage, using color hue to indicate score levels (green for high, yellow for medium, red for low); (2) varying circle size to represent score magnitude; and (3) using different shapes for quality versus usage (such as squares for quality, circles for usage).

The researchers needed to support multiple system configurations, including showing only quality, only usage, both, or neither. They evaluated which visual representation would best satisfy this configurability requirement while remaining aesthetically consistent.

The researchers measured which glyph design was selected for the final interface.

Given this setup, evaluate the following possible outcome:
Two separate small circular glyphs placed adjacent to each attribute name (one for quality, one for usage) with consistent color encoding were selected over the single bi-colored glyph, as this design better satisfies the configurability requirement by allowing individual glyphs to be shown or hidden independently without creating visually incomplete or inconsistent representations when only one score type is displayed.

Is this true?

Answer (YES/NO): NO